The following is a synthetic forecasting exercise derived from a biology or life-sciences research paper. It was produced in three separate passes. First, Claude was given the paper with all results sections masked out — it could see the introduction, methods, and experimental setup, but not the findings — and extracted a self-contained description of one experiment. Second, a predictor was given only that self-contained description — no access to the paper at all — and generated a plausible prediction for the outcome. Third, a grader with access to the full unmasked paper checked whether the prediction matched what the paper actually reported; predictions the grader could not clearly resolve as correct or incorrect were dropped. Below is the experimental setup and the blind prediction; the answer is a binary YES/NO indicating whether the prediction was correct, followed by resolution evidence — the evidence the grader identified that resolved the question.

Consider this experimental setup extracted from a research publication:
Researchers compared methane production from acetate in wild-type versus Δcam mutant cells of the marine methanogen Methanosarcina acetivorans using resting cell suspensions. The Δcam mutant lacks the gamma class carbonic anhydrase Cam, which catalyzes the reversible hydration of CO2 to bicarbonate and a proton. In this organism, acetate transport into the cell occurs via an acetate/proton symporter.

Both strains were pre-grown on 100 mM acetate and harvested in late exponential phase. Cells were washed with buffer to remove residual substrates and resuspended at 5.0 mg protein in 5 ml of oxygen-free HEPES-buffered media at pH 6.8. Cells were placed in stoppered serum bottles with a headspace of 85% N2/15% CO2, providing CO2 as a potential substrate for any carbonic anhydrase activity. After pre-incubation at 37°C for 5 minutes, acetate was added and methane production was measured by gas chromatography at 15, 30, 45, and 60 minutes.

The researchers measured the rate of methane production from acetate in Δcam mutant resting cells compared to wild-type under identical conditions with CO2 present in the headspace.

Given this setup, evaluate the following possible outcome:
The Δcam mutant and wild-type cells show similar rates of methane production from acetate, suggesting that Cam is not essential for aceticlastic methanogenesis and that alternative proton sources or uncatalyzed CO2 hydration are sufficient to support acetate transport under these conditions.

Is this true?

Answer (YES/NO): NO